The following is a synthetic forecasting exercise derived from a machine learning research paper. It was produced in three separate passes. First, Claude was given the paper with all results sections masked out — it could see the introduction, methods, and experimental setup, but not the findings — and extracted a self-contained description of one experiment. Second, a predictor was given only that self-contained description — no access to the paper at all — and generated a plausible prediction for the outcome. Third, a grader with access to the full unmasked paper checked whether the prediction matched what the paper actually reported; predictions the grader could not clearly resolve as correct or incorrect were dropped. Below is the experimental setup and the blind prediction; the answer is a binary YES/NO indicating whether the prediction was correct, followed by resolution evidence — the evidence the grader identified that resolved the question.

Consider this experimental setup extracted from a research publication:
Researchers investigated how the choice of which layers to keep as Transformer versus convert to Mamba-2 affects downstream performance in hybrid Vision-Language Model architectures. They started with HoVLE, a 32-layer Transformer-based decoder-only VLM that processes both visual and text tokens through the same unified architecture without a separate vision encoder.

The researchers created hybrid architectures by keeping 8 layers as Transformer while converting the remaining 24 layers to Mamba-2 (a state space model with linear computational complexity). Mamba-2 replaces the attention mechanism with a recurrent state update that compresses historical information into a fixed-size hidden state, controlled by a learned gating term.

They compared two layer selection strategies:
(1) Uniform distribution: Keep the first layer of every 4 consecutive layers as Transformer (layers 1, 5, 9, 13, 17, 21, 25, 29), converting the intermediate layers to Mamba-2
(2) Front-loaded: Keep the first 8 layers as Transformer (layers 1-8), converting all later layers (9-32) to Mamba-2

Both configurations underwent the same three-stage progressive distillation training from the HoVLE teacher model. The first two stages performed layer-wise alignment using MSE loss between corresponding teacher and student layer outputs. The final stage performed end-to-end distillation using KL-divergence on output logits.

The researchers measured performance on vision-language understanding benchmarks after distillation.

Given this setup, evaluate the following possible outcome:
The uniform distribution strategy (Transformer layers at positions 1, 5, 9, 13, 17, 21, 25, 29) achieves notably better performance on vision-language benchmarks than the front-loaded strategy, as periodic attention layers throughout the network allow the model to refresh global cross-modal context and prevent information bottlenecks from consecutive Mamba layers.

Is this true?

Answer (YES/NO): YES